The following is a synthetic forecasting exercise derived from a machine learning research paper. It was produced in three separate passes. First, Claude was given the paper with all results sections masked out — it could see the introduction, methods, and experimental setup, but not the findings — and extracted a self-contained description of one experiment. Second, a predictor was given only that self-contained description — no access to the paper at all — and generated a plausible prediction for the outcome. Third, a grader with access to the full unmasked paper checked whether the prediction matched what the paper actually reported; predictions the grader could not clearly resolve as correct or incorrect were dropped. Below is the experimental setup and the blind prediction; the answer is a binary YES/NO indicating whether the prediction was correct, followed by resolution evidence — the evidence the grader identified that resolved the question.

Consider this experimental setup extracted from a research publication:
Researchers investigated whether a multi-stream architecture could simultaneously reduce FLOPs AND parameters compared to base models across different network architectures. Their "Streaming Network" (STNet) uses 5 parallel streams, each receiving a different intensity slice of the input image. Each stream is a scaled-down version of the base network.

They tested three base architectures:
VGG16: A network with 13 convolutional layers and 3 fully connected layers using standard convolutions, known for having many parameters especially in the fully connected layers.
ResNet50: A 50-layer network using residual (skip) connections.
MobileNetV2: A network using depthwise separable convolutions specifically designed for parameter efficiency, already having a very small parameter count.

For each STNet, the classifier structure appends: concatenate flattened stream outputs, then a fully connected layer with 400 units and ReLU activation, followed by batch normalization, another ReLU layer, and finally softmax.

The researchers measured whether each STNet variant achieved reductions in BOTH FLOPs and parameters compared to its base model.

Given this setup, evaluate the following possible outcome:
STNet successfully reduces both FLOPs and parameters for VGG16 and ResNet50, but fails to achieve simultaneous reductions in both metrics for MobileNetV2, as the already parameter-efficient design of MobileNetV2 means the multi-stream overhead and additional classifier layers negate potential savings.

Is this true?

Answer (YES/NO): YES